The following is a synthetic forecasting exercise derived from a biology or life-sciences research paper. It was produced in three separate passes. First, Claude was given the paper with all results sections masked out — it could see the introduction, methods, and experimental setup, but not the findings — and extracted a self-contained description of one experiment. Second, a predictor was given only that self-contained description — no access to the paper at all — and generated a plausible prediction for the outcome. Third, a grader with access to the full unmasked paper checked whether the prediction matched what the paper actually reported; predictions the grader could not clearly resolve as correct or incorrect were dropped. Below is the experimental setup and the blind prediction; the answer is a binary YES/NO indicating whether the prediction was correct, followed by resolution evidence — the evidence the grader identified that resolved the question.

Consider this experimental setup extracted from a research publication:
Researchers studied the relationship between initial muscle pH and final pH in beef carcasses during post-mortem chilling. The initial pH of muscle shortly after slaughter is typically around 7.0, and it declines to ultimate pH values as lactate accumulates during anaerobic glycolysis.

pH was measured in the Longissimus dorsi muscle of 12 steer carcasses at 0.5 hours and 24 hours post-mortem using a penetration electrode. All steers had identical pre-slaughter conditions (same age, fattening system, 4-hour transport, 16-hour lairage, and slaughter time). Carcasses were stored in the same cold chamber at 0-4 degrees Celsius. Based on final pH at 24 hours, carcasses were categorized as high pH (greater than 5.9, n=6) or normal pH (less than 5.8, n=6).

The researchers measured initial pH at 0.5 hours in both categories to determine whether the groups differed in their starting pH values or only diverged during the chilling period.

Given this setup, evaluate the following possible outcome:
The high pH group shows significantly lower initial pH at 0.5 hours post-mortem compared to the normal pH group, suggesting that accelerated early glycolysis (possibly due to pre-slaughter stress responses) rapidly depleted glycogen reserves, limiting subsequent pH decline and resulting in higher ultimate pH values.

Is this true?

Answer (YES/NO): NO